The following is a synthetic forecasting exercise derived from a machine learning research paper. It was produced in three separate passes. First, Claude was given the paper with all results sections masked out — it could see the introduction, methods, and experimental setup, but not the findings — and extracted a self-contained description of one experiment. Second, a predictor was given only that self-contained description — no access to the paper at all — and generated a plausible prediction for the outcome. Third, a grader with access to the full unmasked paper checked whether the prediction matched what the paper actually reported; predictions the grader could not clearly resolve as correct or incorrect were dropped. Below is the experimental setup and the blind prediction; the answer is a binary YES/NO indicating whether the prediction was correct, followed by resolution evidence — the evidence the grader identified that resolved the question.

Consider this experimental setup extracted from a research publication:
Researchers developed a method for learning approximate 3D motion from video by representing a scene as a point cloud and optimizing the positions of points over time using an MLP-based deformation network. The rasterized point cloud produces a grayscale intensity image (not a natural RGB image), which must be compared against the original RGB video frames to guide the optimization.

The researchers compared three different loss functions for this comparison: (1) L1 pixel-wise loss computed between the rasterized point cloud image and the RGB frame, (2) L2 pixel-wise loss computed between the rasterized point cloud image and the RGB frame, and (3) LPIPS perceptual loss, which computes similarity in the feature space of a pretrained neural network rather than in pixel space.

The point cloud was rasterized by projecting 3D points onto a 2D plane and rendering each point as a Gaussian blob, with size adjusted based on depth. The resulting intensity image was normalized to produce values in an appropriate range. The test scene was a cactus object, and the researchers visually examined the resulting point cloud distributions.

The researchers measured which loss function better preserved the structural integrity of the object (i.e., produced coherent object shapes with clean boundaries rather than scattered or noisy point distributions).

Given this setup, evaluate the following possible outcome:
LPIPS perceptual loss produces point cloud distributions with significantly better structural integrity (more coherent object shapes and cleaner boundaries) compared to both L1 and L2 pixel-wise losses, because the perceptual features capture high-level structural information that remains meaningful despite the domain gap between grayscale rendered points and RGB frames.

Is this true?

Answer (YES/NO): YES